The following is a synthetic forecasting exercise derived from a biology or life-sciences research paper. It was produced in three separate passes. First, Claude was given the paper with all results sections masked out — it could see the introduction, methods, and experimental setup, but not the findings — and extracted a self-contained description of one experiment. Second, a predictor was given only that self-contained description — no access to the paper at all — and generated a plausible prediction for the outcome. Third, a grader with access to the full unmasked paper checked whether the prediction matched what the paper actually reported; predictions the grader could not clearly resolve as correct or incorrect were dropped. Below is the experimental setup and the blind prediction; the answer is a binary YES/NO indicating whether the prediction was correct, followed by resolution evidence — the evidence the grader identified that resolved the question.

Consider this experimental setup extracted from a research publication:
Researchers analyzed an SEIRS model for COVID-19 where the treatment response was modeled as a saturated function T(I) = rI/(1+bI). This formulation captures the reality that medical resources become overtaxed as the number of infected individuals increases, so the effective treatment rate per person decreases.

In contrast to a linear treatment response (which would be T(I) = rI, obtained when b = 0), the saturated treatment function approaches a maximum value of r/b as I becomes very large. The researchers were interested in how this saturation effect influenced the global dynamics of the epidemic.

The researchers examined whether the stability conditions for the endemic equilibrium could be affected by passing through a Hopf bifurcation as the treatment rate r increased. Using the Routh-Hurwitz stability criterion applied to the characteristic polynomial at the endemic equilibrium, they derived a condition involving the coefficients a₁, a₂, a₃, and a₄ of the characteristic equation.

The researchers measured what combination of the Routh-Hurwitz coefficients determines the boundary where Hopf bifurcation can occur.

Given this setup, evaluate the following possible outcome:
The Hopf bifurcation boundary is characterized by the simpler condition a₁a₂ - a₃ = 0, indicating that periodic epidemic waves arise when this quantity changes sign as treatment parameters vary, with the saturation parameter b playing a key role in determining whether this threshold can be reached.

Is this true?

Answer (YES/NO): NO